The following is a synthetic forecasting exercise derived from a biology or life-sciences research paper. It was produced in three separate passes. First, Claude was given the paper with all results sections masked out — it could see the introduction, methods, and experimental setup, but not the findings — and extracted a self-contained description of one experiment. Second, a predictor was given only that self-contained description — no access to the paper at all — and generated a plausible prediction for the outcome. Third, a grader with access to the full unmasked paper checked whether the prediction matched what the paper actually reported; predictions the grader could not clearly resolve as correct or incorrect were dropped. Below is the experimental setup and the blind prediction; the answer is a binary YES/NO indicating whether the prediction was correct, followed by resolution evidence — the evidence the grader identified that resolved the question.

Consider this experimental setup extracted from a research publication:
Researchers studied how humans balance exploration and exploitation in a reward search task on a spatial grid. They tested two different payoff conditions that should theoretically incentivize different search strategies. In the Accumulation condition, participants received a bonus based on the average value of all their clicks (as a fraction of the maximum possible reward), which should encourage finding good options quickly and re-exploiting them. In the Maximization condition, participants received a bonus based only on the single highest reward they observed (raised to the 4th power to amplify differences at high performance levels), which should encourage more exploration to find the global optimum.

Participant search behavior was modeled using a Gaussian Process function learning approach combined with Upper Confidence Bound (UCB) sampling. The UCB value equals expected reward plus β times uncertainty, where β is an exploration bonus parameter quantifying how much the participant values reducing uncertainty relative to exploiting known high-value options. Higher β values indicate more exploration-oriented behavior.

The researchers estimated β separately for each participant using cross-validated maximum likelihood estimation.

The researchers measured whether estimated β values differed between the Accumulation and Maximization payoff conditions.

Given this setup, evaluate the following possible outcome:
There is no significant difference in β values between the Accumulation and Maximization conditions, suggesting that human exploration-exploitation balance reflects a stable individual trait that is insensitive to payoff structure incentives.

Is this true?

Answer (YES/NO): YES